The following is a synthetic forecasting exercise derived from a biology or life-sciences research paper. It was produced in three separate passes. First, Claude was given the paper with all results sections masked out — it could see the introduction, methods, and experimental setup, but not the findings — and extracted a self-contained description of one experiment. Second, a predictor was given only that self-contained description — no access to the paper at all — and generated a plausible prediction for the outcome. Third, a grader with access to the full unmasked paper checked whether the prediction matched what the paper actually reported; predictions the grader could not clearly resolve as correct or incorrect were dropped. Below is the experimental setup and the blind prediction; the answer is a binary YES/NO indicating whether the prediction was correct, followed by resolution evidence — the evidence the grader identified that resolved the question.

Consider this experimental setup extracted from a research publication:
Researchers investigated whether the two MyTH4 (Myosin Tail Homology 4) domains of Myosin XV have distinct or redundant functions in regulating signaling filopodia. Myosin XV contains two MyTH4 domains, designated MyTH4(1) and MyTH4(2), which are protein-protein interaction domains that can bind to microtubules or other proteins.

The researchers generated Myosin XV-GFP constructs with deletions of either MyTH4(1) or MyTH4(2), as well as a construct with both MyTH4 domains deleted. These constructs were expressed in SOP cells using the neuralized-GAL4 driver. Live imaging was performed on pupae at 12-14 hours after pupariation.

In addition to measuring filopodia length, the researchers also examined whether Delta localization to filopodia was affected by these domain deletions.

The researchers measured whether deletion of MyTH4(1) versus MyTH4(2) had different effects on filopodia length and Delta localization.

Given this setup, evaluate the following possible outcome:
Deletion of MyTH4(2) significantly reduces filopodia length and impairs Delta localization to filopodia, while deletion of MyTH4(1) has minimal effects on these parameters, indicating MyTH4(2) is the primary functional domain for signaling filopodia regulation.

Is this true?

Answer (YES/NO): NO